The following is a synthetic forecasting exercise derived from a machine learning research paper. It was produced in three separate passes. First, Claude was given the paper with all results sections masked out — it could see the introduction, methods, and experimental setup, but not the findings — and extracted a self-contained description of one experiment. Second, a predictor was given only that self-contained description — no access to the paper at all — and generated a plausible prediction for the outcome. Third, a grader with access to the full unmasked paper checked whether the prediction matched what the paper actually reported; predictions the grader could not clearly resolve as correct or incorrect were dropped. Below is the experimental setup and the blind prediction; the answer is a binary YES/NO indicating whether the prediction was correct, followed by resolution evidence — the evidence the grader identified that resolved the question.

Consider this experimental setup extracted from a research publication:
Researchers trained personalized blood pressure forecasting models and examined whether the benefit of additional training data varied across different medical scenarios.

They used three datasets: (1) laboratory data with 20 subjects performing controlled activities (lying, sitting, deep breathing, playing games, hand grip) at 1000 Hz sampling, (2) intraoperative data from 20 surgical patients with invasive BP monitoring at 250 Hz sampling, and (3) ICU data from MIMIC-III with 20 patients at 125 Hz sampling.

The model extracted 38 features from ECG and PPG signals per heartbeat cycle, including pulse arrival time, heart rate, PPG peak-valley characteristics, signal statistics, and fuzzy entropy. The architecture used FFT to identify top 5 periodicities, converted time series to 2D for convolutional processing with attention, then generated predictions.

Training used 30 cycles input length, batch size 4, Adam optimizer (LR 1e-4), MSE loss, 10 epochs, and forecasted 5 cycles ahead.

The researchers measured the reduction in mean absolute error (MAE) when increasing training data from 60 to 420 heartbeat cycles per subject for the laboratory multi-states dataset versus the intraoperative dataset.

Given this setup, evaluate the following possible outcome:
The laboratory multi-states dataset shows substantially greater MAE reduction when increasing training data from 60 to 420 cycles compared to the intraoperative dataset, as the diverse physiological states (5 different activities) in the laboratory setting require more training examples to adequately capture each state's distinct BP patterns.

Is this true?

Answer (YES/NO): YES